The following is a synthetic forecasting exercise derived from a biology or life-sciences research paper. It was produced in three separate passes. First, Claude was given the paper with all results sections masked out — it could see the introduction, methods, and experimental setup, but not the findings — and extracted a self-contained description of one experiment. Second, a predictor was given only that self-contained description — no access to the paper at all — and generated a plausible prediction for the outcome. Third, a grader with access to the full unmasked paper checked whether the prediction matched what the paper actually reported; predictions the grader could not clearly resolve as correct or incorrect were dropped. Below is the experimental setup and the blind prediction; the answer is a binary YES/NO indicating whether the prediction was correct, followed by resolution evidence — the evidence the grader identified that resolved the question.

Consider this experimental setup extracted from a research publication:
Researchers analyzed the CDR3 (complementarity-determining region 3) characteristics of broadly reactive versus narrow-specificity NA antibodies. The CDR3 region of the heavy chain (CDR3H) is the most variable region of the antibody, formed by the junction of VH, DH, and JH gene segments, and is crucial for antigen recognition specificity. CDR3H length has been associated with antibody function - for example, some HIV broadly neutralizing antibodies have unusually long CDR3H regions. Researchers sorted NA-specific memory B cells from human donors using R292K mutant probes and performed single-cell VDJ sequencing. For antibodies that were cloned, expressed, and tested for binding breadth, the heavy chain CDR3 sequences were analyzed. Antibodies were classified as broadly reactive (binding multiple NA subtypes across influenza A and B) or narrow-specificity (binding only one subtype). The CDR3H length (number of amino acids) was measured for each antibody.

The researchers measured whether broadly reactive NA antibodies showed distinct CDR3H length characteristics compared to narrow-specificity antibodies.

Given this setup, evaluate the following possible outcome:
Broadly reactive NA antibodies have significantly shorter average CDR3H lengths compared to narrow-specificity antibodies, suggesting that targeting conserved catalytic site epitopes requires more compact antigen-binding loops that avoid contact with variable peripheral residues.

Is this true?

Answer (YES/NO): NO